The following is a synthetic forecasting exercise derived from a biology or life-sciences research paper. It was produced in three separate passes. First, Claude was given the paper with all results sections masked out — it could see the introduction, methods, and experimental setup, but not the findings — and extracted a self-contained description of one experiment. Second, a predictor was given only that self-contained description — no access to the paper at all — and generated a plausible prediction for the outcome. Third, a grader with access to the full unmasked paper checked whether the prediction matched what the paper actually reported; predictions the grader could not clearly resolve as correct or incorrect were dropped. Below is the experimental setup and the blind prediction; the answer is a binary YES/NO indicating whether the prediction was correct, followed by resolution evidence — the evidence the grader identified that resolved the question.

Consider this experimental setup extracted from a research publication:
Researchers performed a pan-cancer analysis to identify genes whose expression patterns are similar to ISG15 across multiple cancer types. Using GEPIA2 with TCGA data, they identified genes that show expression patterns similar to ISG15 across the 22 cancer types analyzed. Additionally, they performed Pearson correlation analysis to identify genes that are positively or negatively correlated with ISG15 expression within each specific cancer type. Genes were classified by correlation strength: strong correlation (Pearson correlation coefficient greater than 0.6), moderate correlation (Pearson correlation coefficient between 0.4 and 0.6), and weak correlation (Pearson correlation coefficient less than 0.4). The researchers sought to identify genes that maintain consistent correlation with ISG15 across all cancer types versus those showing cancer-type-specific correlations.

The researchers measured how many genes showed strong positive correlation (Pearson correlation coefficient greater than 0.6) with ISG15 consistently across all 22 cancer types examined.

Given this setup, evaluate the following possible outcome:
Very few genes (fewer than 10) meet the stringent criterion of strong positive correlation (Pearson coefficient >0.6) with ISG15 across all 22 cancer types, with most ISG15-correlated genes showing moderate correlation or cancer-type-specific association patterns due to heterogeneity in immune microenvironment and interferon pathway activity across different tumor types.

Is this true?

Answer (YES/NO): YES